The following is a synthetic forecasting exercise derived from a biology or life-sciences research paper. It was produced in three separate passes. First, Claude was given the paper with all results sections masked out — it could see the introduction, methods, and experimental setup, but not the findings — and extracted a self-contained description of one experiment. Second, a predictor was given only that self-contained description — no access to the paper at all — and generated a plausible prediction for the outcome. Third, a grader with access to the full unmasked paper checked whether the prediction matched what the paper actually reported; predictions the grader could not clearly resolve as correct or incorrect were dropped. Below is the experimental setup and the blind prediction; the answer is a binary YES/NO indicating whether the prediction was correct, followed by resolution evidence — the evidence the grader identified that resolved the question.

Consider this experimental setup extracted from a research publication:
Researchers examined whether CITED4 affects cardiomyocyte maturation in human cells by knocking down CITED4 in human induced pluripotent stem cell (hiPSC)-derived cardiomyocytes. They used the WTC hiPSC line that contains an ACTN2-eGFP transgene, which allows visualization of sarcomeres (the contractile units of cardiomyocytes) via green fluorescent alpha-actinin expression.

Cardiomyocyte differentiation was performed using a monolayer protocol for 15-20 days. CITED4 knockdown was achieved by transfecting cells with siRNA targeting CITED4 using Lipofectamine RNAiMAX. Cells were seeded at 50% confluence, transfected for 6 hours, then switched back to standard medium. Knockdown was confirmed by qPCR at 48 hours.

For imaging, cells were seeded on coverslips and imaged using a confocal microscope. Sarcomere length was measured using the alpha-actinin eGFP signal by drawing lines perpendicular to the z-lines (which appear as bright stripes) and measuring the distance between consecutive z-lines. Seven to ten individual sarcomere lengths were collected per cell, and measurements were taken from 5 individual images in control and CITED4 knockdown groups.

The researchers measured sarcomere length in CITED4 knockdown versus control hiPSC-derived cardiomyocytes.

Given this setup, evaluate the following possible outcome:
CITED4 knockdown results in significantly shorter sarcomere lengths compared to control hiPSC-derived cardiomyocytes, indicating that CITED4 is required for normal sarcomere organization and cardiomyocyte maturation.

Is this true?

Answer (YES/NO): YES